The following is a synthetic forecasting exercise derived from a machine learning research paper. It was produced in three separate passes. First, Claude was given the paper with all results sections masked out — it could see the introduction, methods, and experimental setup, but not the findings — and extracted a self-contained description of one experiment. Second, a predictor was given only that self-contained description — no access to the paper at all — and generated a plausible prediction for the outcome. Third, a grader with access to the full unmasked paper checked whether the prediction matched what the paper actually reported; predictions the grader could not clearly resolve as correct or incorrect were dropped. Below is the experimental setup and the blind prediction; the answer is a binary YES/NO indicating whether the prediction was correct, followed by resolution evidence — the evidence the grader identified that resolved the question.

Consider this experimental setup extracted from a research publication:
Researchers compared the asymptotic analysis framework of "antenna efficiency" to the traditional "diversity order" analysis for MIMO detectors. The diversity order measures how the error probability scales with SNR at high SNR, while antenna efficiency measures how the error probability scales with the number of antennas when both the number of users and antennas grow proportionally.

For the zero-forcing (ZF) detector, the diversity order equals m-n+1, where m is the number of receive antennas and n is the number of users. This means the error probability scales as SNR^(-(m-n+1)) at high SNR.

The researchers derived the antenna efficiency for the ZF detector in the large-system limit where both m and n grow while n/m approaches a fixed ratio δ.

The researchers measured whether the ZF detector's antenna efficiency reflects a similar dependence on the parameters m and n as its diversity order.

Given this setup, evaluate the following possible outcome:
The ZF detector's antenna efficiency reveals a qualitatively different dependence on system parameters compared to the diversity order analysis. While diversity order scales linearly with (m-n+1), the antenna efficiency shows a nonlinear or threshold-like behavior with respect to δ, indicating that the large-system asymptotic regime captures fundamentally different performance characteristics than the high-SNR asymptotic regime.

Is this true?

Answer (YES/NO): NO